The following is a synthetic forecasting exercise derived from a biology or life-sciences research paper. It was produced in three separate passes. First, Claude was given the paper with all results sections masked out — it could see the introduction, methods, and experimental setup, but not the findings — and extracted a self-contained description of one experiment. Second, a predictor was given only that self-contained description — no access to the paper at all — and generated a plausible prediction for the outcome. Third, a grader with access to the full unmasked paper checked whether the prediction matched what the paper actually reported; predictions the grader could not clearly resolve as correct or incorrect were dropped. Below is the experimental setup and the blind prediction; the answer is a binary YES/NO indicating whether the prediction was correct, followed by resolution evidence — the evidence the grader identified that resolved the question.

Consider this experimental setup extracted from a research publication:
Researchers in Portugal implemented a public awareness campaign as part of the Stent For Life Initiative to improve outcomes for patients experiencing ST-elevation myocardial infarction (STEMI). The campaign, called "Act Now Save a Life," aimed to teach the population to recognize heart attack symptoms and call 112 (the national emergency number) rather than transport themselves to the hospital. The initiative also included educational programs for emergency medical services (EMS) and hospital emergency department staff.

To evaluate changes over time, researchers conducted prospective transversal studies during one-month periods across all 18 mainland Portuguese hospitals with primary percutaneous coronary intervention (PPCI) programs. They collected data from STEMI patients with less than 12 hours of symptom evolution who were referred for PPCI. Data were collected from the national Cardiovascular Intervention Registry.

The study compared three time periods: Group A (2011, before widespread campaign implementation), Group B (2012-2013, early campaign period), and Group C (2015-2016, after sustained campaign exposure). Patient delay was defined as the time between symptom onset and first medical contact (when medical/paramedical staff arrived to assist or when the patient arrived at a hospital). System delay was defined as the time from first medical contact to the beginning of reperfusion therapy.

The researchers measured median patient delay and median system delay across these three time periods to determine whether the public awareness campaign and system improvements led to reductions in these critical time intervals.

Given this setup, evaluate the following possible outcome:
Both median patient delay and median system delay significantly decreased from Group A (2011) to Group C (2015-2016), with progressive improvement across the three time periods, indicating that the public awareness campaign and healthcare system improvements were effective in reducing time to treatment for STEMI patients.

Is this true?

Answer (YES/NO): NO